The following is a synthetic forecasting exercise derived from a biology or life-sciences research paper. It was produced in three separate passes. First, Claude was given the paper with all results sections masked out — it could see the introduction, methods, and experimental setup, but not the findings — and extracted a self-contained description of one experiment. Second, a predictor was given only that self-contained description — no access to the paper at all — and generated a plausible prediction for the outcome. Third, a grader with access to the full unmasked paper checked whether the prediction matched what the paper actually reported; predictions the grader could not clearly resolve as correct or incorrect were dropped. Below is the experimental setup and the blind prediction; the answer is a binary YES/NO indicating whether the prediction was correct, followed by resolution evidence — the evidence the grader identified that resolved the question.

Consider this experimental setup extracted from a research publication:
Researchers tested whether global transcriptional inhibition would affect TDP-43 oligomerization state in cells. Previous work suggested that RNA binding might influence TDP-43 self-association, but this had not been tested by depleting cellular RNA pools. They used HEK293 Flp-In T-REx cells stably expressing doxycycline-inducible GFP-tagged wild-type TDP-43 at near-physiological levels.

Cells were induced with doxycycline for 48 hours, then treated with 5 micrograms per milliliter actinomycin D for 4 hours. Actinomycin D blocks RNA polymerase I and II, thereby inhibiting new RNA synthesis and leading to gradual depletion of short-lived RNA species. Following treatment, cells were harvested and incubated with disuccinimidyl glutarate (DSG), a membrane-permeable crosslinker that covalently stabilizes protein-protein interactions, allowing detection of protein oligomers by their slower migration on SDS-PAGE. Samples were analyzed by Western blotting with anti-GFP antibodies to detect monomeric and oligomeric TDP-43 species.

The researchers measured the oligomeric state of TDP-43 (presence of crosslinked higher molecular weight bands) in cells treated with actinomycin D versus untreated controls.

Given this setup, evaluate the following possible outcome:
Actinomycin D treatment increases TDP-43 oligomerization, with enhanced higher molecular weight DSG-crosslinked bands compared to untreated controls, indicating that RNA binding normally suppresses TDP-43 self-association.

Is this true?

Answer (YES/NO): NO